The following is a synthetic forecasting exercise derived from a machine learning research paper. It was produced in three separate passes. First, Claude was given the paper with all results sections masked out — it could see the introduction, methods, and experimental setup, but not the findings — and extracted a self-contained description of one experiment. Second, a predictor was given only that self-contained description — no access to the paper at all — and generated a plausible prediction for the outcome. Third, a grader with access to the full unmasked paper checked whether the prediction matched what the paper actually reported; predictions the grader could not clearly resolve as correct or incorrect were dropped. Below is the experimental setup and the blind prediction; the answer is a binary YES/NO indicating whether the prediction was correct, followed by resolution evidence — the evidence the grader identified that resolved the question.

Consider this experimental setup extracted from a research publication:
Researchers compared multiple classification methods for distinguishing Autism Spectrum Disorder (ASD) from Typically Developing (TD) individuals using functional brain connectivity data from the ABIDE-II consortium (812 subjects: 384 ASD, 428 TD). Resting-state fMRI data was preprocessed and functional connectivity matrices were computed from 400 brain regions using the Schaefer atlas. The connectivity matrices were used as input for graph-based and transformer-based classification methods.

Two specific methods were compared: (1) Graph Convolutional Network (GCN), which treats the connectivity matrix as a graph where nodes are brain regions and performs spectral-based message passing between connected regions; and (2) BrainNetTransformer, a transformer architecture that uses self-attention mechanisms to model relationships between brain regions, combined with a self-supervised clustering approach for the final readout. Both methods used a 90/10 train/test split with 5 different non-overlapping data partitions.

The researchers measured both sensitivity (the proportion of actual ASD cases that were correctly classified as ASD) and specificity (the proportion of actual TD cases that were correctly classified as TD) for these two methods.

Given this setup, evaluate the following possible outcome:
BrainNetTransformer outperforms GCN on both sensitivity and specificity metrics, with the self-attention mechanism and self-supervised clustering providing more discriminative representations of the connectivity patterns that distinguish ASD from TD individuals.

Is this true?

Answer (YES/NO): NO